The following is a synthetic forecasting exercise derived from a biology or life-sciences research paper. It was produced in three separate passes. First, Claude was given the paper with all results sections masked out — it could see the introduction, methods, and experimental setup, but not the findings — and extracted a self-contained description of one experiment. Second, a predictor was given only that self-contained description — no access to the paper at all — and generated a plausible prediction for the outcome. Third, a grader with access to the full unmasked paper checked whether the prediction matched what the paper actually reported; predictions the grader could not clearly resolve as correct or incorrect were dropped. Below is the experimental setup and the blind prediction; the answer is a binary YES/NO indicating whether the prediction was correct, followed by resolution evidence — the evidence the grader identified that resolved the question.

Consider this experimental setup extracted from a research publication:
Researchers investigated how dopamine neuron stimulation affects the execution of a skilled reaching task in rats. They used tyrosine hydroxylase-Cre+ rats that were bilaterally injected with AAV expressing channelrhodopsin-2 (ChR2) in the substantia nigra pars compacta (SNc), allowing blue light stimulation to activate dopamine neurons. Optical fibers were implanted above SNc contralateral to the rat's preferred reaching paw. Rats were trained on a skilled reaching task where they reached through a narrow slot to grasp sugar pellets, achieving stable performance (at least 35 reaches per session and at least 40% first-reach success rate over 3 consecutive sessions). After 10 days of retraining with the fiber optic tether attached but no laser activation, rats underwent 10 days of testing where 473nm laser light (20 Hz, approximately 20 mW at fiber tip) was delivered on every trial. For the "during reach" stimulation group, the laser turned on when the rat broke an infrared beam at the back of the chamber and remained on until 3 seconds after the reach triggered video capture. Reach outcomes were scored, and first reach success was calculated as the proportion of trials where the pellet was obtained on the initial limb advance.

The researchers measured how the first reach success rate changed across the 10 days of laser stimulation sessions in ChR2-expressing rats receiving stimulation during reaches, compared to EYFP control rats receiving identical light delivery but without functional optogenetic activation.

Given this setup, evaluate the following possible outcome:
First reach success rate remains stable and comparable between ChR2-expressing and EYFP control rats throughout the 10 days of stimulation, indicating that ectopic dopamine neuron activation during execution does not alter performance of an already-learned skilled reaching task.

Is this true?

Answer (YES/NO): NO